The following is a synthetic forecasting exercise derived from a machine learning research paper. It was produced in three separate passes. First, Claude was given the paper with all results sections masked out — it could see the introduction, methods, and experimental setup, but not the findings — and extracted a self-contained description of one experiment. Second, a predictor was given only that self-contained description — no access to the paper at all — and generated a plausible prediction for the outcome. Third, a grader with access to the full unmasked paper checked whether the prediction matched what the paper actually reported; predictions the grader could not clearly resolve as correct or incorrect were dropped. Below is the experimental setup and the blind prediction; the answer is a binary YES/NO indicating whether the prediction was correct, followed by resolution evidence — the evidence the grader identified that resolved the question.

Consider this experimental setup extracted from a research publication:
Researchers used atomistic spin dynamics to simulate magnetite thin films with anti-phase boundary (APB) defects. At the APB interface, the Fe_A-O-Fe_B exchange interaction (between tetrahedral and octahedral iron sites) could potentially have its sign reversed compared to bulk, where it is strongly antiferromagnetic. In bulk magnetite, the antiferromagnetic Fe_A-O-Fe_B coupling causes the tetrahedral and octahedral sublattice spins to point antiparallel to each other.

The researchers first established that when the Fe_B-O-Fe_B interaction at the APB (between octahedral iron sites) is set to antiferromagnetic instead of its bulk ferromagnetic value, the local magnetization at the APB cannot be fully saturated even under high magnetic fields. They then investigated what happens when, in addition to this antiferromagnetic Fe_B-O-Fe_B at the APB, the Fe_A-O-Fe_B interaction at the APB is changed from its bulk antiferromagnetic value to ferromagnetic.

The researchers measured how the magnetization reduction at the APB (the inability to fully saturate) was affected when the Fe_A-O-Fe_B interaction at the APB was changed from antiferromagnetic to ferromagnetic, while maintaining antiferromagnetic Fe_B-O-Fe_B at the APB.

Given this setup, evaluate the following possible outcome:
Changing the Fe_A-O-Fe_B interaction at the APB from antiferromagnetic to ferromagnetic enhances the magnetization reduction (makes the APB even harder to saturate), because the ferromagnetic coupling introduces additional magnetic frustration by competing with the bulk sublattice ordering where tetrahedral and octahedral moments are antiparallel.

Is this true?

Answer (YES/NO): YES